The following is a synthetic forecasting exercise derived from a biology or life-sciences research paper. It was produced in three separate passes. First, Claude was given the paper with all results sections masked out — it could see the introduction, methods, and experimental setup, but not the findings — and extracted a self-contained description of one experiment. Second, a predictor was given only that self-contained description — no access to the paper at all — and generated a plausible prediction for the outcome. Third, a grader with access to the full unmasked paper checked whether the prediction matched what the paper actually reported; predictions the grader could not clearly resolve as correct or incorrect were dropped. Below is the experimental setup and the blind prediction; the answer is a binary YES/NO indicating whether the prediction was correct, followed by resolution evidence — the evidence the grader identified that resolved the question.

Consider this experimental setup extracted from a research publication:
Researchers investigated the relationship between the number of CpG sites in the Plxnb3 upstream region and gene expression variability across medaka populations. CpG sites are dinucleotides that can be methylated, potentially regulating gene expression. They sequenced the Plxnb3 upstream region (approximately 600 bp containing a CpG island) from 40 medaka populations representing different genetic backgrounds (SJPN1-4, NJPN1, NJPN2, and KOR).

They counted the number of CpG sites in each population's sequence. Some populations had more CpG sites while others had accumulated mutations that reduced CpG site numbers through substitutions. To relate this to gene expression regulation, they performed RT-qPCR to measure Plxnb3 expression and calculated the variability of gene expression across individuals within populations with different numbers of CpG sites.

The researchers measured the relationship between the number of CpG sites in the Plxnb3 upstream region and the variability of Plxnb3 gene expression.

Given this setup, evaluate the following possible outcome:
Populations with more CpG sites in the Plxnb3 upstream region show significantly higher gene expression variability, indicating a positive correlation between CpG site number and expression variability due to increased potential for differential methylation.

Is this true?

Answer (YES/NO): NO